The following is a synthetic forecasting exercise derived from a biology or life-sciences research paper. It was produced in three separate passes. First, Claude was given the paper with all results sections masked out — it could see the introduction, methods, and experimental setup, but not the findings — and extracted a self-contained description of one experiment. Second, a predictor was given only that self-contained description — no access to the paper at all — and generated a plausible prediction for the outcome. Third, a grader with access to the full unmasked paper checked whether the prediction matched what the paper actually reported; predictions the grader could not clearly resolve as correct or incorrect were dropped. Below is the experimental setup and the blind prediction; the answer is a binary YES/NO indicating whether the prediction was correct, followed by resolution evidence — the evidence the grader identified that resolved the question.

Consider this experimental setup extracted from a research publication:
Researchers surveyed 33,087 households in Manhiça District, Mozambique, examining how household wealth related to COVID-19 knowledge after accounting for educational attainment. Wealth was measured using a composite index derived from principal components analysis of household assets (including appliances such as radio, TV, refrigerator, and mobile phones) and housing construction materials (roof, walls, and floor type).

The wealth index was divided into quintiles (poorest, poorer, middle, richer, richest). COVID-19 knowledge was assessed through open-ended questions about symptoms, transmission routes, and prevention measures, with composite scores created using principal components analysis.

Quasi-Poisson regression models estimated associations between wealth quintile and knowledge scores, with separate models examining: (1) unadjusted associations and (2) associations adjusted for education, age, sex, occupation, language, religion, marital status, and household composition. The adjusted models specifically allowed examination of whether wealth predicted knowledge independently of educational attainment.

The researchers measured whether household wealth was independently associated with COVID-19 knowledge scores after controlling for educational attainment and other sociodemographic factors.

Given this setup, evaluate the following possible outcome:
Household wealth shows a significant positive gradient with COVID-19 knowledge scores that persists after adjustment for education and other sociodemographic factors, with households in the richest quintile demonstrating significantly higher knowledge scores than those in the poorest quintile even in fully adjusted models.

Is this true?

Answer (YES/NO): YES